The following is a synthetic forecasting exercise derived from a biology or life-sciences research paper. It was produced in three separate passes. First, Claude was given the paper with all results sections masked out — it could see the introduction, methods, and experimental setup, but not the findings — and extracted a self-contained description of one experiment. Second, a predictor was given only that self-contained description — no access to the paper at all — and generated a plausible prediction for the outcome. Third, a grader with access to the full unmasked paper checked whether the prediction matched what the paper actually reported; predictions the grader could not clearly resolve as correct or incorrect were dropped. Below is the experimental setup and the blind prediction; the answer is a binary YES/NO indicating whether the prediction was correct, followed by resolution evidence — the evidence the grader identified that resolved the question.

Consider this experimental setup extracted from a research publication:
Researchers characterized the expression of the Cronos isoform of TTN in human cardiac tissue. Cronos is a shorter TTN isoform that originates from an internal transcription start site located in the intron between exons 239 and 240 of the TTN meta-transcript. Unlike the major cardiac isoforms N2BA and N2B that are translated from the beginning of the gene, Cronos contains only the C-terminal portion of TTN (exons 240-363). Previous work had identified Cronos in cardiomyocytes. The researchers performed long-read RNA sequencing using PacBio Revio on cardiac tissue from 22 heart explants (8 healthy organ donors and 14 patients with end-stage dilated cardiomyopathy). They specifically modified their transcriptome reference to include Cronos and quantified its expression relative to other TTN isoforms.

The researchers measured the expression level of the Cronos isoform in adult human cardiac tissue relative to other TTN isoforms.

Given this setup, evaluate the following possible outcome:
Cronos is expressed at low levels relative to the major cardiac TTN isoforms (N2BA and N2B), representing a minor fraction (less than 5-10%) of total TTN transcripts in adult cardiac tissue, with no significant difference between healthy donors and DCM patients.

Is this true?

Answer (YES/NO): YES